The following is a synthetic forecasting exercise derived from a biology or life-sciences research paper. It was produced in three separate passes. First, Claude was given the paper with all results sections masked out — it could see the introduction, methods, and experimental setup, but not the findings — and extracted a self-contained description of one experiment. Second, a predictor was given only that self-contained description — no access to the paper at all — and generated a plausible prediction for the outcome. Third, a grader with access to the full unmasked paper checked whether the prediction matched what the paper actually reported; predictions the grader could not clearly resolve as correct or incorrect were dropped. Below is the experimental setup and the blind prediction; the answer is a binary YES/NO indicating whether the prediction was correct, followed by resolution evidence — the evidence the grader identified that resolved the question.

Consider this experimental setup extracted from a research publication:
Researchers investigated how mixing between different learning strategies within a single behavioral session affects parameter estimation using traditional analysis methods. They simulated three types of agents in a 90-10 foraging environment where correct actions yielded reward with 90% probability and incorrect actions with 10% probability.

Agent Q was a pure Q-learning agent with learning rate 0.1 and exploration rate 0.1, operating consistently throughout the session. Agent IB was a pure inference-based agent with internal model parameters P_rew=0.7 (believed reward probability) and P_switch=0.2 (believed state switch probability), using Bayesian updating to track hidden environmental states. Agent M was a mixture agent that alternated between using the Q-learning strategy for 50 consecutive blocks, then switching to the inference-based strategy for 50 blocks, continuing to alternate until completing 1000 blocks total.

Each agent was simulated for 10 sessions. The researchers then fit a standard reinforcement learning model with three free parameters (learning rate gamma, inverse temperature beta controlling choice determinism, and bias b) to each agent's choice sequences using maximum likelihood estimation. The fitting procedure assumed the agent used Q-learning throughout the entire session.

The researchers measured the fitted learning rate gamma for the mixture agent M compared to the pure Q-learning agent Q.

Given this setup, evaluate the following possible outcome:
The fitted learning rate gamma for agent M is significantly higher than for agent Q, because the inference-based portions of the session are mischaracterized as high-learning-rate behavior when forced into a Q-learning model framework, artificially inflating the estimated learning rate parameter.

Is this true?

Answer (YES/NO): NO